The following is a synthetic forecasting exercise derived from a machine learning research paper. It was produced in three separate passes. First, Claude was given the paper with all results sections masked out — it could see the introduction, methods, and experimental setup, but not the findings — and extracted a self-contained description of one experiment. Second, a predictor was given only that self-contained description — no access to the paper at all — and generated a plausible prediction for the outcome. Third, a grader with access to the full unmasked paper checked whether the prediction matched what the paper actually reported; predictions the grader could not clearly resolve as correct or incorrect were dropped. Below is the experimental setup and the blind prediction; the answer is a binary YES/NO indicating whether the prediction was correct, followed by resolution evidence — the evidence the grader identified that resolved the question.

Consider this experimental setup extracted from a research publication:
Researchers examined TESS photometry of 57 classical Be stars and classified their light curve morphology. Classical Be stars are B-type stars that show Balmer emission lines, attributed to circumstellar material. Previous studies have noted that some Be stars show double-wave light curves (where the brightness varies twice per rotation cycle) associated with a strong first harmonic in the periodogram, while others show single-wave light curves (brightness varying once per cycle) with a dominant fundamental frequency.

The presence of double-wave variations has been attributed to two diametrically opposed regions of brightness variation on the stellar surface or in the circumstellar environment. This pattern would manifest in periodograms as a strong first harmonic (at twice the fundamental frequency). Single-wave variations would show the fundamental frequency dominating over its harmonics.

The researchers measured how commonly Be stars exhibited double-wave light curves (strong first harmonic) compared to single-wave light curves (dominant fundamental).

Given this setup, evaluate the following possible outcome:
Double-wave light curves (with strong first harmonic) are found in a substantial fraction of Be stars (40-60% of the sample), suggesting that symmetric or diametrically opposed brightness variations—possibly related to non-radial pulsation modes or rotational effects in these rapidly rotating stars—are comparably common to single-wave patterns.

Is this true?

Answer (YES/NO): NO